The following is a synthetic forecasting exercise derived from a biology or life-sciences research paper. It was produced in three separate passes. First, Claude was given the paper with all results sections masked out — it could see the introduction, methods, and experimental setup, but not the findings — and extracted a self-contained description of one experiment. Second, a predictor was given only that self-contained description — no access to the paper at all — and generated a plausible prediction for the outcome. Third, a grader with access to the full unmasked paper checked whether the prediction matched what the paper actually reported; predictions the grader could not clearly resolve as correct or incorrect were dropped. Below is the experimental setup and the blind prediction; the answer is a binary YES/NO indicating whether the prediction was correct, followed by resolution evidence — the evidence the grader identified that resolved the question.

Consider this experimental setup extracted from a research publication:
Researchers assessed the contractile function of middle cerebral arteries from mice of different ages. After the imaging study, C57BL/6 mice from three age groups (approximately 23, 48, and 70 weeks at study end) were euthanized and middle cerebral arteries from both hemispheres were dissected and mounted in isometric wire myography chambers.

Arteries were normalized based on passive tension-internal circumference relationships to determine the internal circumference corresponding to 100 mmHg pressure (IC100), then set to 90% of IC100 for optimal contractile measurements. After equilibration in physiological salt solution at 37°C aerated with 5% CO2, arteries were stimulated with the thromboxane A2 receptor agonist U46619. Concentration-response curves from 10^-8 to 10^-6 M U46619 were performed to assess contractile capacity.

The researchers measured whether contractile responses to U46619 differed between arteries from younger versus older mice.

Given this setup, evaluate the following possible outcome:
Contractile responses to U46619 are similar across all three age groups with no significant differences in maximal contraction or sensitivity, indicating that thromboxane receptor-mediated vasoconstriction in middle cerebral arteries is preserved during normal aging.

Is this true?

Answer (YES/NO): NO